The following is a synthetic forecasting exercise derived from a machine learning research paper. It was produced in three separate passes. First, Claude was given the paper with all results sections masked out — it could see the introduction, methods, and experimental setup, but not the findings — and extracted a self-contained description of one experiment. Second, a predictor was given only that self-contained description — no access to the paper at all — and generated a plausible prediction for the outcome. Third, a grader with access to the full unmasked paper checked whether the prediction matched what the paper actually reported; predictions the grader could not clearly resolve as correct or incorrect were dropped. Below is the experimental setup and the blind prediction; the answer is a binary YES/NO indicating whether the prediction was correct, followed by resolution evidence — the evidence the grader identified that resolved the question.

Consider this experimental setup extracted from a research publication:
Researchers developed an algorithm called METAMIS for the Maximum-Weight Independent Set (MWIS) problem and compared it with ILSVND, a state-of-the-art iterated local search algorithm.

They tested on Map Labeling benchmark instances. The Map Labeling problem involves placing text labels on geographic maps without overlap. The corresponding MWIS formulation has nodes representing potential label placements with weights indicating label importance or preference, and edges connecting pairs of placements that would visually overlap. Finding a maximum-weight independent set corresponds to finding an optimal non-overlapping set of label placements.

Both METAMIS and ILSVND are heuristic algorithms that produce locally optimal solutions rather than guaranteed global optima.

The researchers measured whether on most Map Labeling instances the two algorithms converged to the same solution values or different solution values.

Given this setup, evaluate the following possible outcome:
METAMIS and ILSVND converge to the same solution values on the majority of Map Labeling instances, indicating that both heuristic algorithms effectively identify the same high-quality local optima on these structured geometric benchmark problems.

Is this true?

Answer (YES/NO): YES